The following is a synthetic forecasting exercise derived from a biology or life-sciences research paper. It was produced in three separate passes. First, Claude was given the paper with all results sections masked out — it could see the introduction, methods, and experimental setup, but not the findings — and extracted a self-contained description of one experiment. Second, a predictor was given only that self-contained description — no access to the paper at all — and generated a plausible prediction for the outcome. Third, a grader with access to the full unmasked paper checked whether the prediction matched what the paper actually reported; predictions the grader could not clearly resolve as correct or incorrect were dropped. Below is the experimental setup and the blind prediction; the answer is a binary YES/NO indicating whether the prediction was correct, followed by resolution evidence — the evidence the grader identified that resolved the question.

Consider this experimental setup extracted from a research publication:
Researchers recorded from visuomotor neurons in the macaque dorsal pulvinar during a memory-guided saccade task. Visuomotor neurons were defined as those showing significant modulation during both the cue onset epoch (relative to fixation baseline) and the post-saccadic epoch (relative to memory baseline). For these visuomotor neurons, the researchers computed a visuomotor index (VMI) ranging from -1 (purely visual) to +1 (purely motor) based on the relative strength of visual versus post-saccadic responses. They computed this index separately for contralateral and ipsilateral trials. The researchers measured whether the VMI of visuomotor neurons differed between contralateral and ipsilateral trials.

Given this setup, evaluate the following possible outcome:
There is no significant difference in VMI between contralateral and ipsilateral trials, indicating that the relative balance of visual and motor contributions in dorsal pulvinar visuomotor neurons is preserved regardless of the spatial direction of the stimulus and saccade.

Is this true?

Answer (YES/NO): NO